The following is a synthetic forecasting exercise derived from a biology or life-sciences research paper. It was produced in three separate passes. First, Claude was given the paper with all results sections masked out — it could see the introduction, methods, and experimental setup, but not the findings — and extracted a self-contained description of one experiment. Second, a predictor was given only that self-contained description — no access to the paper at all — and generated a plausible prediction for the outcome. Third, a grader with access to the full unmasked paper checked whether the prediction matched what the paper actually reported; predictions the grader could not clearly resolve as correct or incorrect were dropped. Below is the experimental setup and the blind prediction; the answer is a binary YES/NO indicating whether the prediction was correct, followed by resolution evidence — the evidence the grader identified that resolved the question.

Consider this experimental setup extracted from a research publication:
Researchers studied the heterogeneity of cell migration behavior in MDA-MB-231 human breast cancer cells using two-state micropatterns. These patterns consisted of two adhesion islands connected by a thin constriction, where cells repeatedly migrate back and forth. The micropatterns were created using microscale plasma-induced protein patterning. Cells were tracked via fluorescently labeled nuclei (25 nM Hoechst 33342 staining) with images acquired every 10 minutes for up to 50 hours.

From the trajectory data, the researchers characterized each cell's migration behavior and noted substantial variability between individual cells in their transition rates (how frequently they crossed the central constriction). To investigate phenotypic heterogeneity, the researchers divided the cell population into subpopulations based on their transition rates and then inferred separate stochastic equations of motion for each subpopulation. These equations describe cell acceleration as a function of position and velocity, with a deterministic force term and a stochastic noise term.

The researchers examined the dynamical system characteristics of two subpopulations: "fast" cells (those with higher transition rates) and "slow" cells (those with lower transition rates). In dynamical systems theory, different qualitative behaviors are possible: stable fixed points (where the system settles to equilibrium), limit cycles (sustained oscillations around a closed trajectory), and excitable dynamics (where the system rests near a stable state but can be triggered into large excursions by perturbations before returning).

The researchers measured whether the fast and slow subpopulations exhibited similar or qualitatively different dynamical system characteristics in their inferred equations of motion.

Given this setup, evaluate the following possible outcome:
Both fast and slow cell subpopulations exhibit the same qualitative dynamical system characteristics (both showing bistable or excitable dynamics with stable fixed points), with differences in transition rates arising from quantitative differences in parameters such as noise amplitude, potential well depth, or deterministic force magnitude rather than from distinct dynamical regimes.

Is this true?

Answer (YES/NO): NO